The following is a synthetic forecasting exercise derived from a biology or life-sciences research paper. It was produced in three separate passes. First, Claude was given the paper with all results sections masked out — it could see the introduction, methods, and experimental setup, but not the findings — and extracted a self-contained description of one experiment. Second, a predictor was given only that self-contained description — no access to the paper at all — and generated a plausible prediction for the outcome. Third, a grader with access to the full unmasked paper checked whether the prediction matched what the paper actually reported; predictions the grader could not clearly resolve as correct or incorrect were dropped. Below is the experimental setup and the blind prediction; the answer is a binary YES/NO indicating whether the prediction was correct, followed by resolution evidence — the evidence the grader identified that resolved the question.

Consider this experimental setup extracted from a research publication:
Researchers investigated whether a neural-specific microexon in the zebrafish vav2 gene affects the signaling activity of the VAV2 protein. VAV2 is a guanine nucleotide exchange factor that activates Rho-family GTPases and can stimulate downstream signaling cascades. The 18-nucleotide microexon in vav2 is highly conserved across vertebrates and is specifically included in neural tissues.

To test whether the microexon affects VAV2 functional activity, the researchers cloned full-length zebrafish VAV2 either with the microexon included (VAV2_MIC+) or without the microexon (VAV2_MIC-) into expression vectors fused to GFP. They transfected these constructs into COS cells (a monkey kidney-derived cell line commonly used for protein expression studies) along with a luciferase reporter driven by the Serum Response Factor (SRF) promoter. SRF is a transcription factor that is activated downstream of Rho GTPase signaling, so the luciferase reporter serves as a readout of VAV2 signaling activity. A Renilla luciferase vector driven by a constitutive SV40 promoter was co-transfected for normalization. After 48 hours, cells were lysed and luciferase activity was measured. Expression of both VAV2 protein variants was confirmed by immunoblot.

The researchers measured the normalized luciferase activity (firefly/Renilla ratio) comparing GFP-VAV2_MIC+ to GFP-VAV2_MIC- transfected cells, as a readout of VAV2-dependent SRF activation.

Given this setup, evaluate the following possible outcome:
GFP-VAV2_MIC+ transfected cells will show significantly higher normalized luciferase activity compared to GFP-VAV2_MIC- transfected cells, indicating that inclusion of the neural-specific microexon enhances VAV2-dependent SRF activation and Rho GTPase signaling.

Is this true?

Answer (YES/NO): YES